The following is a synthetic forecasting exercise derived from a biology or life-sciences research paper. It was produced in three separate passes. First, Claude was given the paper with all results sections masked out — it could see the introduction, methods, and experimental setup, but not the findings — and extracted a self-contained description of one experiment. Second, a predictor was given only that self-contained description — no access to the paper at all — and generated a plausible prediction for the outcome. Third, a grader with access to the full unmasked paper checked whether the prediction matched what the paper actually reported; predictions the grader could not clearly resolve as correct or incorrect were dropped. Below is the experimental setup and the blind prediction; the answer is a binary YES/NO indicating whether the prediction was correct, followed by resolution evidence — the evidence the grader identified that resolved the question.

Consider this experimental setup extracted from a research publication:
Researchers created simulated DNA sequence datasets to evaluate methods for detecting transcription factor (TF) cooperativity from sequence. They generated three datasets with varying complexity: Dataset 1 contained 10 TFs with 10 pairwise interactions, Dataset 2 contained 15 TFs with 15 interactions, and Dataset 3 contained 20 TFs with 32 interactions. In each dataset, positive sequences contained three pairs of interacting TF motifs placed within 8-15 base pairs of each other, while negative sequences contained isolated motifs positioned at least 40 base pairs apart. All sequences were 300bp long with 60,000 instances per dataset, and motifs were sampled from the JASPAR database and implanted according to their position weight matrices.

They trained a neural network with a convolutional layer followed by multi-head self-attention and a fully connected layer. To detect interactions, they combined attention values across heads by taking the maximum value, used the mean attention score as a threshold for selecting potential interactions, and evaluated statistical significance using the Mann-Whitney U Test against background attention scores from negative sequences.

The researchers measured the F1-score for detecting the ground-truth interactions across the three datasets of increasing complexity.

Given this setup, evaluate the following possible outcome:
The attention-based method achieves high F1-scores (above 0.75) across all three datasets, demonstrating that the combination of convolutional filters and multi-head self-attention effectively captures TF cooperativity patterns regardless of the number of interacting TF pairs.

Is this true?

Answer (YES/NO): NO